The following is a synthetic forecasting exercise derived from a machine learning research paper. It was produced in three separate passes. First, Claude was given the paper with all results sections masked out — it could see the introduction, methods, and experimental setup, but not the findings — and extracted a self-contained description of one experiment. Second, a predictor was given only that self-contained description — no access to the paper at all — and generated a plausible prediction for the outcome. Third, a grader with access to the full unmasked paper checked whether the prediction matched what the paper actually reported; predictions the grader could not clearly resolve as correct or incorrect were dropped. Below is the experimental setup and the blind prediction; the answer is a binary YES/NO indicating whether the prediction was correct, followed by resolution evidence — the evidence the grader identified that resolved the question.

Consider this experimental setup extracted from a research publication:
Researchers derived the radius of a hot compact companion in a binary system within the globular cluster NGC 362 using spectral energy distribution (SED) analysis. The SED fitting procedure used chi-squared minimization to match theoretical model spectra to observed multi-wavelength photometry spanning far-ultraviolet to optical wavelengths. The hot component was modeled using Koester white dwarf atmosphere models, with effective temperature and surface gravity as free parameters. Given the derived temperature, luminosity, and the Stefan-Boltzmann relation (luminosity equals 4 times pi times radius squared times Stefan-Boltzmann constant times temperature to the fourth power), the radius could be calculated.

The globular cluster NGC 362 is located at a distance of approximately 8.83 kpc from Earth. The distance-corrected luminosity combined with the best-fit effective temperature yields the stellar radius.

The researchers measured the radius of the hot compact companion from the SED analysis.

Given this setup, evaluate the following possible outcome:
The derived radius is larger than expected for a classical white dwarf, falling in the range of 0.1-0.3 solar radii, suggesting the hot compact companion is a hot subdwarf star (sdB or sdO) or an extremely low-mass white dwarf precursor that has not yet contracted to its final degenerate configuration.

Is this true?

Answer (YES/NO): NO